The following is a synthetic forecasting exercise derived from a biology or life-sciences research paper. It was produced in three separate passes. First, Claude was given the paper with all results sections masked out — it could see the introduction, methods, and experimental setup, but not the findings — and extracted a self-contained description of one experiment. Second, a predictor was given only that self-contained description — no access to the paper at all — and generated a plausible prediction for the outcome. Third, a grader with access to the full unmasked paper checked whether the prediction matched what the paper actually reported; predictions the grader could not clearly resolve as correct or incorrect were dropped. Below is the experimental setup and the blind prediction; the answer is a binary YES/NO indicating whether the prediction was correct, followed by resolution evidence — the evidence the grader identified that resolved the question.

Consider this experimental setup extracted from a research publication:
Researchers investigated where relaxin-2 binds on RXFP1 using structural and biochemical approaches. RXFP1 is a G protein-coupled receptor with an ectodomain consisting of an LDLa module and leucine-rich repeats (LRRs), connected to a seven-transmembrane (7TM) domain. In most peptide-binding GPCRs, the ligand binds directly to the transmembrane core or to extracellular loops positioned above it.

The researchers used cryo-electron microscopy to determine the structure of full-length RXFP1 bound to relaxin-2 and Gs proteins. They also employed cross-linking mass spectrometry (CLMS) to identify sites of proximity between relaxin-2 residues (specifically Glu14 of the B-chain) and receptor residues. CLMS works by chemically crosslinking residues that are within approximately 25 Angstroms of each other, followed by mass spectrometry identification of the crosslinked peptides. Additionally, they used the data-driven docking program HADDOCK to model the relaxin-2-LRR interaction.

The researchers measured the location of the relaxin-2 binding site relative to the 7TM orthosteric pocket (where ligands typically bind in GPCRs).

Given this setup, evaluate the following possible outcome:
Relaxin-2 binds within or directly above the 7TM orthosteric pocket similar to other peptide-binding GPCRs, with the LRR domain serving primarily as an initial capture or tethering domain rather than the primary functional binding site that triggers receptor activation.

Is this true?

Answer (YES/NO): NO